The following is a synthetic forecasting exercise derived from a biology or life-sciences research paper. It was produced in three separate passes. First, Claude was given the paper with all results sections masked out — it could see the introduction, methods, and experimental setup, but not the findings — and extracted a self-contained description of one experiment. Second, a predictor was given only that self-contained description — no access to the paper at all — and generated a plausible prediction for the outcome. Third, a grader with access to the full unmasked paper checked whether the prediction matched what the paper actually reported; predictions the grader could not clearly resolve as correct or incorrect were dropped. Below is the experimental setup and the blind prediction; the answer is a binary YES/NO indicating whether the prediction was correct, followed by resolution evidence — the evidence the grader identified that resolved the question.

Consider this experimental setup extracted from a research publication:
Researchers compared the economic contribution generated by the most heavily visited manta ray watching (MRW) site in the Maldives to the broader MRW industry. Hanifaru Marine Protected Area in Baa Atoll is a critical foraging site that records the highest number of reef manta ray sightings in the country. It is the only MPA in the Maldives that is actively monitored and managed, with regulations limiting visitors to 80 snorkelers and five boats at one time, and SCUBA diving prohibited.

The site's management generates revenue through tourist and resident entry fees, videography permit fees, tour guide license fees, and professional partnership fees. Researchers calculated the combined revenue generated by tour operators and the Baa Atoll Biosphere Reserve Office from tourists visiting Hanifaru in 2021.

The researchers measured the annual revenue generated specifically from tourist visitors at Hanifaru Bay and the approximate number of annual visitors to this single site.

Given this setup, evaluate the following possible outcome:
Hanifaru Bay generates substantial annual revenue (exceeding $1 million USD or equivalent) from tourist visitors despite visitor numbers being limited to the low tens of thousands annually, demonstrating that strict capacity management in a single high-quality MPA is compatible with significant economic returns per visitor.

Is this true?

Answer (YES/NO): YES